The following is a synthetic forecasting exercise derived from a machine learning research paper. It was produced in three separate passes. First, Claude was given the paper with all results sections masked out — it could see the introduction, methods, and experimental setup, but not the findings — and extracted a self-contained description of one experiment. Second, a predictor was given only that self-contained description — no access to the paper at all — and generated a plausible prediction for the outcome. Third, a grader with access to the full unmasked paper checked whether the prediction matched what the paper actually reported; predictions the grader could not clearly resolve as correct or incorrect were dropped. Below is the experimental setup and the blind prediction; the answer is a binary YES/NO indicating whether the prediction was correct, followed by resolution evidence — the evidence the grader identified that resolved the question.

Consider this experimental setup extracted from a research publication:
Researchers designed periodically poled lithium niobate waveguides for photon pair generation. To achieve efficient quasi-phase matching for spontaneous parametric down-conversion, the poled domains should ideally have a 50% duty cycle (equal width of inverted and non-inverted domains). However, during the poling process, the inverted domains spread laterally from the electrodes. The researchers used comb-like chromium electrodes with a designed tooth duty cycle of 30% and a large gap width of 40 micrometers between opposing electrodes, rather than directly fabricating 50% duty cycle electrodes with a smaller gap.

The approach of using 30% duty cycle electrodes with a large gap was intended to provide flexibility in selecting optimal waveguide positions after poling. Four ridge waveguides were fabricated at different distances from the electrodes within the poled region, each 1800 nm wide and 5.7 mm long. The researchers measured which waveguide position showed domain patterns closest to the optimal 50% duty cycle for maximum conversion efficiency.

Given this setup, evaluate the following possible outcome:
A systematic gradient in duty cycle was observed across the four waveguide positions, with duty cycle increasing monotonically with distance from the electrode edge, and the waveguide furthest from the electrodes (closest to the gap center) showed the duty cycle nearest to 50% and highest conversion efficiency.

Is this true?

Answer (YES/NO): NO